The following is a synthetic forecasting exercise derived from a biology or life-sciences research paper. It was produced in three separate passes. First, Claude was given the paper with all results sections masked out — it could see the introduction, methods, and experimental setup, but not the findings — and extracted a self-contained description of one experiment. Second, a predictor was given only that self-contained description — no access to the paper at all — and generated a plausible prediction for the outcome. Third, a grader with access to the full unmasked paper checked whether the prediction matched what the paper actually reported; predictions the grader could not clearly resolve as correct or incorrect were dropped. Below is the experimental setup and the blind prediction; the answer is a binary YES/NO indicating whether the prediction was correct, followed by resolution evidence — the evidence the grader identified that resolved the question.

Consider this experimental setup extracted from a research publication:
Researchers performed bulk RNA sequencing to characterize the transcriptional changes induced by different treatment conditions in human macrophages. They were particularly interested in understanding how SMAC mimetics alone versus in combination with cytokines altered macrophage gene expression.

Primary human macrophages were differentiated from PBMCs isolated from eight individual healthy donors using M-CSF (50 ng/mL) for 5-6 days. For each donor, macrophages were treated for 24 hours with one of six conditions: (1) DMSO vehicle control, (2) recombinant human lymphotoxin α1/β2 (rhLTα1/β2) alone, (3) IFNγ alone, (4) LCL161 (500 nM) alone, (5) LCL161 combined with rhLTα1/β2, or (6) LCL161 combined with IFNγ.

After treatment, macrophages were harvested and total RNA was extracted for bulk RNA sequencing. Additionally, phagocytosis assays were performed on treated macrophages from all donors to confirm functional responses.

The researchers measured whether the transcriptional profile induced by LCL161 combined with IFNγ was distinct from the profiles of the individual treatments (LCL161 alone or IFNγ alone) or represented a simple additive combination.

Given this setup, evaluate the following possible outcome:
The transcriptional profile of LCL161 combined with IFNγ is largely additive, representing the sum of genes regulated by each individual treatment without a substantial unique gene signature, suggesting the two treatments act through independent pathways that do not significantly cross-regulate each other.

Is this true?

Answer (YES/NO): NO